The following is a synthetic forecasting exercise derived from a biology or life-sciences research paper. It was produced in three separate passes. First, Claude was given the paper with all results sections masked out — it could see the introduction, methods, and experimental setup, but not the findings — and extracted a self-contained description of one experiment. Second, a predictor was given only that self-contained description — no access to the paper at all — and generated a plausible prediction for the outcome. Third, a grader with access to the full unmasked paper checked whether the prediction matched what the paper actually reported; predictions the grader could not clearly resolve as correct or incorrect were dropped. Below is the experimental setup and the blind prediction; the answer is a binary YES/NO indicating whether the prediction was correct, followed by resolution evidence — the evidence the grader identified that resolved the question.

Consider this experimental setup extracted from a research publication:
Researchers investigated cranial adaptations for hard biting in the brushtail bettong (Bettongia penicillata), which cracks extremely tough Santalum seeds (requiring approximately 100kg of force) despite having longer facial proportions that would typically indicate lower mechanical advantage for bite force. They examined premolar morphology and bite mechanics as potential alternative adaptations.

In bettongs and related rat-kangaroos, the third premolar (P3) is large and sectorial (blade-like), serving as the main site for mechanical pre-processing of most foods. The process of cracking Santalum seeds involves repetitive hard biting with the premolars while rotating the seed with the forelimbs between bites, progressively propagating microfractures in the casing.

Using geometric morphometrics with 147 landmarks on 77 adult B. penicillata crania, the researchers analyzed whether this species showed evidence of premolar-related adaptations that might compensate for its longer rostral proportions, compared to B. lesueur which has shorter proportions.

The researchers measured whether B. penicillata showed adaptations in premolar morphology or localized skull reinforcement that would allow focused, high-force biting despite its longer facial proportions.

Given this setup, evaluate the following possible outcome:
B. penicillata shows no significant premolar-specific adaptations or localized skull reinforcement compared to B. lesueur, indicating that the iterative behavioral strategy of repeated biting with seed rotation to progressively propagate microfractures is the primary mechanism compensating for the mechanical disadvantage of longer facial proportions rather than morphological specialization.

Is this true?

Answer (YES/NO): NO